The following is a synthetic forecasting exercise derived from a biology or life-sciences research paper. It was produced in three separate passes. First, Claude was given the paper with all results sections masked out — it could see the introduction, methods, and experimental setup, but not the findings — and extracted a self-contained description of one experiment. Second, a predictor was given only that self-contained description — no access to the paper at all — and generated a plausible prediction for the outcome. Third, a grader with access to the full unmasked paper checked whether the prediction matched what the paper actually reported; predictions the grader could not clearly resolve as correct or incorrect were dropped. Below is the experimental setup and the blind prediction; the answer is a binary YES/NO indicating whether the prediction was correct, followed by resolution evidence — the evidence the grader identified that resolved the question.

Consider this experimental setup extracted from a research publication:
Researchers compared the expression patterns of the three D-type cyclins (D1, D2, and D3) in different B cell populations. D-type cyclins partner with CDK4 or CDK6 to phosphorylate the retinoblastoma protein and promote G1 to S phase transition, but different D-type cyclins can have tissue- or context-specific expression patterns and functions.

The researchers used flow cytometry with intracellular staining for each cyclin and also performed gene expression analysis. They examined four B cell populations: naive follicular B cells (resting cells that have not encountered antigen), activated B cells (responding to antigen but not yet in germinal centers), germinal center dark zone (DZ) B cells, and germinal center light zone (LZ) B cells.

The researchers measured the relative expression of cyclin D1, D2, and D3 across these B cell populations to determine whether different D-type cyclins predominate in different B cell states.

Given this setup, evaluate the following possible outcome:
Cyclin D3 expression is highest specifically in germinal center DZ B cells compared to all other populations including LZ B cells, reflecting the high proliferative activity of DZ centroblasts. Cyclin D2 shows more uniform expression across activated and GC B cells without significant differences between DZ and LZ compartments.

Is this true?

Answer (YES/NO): NO